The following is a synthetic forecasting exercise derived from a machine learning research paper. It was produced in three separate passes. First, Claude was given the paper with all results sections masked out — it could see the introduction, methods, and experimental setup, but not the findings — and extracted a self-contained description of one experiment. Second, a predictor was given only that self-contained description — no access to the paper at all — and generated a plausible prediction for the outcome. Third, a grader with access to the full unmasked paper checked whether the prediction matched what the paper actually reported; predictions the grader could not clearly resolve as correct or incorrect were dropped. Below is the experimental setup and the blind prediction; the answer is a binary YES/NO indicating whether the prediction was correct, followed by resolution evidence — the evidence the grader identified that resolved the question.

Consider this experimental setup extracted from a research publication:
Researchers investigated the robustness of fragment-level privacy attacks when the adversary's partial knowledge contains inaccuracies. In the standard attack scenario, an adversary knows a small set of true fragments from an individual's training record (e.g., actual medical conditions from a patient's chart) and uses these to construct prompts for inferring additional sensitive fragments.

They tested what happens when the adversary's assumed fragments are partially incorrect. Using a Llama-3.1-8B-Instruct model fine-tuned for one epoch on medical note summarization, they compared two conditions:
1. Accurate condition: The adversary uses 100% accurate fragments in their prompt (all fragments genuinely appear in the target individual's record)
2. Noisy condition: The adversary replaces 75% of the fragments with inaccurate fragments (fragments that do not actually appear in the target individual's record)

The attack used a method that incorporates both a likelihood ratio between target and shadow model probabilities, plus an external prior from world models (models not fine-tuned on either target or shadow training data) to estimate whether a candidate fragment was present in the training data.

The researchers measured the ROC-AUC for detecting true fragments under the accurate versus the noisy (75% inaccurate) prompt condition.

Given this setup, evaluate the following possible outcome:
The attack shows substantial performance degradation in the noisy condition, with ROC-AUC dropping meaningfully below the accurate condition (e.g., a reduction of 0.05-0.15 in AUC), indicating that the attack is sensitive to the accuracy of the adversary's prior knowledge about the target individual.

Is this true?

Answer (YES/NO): NO